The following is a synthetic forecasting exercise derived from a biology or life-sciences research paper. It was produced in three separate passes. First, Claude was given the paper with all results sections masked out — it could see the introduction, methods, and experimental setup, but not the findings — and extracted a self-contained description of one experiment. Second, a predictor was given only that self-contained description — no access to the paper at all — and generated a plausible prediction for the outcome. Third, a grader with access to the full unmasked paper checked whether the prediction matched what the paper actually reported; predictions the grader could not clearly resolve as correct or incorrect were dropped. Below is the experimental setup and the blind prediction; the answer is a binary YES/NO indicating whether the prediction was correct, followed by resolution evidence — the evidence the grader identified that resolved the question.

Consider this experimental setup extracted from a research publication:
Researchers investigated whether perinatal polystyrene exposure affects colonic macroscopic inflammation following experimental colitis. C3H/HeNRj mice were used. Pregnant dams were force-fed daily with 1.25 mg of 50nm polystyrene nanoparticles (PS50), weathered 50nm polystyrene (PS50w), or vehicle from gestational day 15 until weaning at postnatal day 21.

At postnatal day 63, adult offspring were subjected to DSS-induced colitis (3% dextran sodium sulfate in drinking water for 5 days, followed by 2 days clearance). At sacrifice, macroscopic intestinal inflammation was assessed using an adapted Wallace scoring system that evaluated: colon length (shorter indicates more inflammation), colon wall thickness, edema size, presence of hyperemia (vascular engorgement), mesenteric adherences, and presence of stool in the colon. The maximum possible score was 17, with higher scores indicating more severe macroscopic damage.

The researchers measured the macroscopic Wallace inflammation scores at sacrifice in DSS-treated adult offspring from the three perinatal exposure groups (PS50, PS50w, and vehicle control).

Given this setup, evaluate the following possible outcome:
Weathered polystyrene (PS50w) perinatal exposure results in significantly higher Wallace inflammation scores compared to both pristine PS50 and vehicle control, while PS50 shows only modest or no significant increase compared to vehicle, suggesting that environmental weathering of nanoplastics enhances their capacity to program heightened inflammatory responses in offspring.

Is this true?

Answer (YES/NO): NO